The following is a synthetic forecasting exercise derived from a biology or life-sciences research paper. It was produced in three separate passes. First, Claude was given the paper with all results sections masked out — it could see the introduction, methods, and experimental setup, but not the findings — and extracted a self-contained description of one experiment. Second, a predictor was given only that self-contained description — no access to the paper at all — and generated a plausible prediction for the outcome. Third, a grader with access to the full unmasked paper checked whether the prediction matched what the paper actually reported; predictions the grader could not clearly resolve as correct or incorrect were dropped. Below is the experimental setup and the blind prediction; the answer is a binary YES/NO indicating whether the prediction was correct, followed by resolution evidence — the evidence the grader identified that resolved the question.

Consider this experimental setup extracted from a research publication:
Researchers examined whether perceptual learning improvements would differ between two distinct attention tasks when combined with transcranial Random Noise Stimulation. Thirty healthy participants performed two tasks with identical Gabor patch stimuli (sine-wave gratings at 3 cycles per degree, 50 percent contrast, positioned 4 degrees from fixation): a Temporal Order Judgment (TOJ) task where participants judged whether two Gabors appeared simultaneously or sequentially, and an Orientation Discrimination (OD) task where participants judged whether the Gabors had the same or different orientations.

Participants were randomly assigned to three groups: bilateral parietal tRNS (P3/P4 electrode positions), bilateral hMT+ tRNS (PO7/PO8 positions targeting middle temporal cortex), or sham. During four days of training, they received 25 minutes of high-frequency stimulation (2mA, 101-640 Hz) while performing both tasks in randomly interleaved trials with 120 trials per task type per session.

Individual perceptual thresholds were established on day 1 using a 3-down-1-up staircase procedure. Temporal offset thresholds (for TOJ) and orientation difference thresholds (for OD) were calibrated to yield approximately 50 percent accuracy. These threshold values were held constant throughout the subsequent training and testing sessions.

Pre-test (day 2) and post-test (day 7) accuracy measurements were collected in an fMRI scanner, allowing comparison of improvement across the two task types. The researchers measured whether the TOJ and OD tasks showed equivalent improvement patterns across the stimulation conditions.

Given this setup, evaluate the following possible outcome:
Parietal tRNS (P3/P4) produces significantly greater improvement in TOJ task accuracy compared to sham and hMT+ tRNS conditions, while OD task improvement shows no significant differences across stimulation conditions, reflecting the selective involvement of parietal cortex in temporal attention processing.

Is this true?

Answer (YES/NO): NO